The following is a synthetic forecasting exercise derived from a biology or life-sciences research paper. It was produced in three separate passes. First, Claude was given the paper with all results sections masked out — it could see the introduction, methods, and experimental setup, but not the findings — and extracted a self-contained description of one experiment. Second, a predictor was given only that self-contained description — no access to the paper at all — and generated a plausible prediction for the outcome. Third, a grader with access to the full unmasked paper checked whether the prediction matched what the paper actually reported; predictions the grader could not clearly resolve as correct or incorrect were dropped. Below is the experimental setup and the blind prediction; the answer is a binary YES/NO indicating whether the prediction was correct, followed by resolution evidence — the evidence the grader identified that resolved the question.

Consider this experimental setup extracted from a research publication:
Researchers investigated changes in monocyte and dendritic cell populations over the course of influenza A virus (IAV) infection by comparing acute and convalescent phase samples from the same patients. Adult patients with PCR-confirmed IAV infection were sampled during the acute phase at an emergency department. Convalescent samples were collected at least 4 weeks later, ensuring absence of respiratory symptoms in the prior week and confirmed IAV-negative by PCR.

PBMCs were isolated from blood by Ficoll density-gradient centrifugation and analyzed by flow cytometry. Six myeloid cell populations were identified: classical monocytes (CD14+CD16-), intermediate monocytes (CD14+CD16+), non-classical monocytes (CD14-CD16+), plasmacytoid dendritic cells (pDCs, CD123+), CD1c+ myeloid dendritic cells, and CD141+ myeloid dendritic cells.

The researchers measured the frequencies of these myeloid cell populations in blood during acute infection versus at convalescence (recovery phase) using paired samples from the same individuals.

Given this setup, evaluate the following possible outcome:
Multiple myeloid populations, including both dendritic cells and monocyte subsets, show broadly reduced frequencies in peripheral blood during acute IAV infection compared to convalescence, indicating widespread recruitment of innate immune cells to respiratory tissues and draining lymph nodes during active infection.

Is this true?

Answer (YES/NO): NO